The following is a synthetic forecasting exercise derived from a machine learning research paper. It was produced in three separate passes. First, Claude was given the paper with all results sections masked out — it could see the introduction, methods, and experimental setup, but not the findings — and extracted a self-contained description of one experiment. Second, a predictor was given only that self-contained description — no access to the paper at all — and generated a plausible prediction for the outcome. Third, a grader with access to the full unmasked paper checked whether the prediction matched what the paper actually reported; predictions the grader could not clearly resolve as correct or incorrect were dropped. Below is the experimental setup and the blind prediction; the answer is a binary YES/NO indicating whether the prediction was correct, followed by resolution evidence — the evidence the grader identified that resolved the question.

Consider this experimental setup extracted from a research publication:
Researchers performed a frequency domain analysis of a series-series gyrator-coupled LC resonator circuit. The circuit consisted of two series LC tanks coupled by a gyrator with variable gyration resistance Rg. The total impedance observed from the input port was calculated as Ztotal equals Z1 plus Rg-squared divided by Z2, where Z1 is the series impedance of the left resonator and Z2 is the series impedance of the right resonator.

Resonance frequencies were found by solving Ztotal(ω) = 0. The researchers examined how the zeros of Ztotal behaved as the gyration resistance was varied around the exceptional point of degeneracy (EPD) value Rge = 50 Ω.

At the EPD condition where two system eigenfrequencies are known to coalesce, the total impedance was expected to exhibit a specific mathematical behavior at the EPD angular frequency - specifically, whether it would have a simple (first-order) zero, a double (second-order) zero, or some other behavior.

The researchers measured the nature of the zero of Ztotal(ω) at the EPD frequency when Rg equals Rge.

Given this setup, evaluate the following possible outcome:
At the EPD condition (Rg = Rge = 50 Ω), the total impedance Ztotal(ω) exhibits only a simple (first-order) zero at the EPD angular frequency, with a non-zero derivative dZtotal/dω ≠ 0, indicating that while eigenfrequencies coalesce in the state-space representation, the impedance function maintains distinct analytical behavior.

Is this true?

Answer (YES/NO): NO